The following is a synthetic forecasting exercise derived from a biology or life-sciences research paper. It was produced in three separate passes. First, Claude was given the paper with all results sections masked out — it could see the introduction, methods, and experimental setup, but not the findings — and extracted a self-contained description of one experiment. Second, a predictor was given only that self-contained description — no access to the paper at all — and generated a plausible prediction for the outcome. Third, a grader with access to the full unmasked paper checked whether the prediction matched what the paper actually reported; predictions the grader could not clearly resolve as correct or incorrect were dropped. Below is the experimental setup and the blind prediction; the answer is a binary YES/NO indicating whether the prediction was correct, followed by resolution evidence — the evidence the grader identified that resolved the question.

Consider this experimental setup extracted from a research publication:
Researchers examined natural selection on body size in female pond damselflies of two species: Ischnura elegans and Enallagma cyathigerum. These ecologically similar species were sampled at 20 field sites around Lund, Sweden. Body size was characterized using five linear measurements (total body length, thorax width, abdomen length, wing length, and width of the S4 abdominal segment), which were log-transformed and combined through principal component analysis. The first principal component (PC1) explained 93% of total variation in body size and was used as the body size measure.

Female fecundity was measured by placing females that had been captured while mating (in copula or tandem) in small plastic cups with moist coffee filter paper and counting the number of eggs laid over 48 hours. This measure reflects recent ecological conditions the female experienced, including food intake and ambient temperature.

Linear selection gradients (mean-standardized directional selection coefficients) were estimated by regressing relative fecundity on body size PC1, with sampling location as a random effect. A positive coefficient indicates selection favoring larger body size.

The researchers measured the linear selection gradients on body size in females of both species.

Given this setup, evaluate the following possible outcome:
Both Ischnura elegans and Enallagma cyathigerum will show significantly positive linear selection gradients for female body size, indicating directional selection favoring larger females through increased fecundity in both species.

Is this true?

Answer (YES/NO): NO